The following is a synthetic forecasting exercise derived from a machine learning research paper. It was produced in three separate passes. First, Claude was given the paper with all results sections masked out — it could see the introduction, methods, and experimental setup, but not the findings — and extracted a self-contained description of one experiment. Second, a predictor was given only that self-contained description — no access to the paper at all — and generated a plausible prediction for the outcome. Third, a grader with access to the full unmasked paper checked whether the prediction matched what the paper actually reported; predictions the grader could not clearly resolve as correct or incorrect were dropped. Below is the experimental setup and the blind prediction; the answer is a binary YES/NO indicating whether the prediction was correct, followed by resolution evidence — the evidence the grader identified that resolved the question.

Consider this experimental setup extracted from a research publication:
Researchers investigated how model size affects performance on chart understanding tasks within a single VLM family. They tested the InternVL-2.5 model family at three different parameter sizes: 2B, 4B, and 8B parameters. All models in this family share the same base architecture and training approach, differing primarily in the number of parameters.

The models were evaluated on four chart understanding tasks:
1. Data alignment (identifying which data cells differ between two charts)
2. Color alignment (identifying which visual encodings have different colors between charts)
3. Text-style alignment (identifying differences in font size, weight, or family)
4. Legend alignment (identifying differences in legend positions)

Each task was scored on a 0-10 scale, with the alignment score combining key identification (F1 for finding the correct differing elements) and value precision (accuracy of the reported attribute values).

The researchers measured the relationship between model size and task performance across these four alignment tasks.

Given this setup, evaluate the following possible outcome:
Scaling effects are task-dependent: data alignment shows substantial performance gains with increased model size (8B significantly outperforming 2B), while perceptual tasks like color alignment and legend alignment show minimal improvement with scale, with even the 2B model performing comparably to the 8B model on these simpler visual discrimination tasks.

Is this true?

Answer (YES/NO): NO